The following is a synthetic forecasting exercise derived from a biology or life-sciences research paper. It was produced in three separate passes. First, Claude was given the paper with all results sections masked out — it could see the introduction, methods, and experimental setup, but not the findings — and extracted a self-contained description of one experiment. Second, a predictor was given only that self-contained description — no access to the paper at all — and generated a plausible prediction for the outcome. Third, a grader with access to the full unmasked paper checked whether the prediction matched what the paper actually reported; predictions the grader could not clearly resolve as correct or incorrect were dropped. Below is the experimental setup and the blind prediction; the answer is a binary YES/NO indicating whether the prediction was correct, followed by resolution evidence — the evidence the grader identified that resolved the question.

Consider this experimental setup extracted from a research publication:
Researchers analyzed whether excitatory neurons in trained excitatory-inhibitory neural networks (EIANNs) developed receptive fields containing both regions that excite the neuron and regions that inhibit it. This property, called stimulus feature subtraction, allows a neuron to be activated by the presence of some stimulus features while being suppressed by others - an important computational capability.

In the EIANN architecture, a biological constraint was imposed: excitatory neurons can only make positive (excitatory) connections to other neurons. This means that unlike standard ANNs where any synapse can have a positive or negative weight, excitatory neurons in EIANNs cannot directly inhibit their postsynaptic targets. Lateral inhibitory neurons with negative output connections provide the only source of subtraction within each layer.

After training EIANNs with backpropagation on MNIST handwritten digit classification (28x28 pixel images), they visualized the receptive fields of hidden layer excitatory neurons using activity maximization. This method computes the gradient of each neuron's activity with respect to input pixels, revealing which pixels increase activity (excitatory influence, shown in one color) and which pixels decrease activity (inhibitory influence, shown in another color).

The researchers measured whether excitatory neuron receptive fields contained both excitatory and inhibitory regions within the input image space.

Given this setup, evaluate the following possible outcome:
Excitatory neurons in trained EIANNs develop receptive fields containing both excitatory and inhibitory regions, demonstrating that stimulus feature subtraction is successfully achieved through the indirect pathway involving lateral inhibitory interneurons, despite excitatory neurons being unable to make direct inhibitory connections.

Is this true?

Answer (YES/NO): YES